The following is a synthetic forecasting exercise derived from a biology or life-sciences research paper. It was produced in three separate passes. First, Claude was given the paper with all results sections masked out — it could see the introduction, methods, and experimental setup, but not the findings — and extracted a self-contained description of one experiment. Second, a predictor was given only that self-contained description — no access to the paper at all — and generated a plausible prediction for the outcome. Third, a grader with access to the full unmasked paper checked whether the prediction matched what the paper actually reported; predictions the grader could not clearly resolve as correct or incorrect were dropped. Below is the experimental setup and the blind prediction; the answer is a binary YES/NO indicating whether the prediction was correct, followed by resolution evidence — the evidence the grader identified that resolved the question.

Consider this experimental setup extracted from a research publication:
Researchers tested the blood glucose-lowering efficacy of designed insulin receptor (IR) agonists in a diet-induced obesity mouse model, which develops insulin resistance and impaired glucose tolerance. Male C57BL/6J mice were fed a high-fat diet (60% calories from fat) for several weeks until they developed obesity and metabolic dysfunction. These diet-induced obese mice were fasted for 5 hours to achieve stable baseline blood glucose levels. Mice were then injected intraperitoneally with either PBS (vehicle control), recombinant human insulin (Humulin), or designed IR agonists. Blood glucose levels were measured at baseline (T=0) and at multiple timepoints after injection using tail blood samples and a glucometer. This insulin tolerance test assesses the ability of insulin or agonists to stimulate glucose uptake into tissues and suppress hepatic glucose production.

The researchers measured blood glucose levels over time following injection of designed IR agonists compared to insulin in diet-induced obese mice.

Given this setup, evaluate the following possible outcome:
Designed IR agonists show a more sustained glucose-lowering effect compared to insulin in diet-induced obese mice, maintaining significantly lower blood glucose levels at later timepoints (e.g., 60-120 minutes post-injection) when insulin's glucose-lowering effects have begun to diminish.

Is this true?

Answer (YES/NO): YES